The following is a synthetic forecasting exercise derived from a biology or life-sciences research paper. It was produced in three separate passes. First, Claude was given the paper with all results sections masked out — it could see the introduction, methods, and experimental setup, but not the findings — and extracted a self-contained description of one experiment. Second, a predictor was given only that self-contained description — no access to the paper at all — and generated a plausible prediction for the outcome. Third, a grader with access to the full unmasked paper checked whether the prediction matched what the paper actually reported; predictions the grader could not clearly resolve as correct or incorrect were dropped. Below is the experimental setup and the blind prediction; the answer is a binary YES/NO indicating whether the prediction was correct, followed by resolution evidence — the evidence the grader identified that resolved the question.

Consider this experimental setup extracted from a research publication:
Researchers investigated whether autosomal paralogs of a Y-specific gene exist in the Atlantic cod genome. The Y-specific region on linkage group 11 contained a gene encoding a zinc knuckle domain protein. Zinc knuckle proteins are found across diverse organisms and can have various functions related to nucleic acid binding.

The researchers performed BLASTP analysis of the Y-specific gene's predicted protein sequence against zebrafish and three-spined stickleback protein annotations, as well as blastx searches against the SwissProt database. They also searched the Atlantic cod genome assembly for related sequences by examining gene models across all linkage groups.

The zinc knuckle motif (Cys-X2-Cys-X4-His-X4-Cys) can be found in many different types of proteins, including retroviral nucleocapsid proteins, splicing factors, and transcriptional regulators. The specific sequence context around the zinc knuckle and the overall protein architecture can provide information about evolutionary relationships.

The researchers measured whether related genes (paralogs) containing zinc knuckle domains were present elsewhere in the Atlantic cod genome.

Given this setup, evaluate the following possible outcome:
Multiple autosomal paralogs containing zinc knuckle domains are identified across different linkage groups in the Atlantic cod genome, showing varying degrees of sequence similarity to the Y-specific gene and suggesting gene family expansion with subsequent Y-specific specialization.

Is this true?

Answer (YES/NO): YES